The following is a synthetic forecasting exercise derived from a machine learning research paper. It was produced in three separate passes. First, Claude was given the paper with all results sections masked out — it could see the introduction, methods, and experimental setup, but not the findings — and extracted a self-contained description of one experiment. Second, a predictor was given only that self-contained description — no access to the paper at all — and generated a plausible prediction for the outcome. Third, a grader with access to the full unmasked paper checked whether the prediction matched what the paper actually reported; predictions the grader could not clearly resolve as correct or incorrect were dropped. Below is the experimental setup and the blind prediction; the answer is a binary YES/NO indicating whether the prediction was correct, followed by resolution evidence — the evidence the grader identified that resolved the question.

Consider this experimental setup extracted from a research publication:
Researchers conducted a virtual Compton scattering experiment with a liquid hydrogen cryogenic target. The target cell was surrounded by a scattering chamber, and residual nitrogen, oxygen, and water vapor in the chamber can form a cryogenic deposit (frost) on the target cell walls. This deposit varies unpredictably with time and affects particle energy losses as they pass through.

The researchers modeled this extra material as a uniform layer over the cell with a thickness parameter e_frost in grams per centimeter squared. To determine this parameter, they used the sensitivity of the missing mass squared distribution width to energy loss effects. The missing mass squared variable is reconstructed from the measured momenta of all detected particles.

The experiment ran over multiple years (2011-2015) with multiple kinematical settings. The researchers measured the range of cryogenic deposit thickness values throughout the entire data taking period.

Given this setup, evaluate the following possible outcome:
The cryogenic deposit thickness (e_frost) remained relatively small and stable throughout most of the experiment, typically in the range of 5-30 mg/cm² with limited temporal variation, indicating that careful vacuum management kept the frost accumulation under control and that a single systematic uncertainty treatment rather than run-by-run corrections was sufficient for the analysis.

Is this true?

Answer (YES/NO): NO